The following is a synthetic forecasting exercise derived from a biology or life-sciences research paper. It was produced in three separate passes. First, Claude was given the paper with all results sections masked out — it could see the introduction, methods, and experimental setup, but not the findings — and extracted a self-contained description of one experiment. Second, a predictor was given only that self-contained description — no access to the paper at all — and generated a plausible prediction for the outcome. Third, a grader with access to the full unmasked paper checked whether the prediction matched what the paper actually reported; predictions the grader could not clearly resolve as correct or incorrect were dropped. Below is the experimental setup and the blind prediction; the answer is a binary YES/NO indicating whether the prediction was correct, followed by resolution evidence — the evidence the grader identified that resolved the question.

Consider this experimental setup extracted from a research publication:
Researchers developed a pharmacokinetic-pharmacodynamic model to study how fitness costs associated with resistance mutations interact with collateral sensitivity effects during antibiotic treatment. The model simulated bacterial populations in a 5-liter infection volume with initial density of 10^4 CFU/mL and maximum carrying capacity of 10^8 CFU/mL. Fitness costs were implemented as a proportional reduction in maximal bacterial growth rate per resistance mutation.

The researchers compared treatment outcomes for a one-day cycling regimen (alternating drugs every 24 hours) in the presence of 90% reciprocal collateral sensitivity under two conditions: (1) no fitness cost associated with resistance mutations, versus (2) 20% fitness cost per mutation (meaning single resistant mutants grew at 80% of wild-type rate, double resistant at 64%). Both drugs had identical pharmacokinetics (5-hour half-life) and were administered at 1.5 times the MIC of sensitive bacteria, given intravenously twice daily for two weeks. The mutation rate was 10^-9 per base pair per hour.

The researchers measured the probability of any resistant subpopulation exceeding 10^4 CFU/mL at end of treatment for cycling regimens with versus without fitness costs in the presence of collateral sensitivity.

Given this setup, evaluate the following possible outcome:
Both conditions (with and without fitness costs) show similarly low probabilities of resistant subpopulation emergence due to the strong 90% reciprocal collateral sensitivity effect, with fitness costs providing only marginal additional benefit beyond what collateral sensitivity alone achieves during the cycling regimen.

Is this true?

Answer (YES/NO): YES